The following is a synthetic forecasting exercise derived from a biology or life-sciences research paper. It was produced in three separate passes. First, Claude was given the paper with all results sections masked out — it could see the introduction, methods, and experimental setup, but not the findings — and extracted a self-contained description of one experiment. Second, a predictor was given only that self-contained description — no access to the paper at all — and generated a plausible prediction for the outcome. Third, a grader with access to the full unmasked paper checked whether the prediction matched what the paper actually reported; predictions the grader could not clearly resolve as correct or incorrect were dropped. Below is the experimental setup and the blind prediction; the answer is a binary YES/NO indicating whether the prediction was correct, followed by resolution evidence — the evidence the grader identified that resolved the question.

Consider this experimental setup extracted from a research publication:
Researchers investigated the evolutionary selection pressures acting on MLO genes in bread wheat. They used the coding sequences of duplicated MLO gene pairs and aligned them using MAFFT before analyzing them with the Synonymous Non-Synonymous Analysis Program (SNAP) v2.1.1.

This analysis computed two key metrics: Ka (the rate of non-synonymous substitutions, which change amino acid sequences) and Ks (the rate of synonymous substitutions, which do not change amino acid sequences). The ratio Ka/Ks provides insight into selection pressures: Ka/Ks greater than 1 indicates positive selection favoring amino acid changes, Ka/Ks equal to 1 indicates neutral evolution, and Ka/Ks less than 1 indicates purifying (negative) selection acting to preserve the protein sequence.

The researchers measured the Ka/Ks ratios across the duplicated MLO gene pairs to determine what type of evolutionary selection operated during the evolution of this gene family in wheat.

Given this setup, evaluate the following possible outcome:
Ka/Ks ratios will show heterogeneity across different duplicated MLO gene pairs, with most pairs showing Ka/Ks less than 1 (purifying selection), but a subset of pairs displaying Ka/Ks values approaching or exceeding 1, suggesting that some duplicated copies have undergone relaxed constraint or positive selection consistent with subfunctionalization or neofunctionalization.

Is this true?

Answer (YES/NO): NO